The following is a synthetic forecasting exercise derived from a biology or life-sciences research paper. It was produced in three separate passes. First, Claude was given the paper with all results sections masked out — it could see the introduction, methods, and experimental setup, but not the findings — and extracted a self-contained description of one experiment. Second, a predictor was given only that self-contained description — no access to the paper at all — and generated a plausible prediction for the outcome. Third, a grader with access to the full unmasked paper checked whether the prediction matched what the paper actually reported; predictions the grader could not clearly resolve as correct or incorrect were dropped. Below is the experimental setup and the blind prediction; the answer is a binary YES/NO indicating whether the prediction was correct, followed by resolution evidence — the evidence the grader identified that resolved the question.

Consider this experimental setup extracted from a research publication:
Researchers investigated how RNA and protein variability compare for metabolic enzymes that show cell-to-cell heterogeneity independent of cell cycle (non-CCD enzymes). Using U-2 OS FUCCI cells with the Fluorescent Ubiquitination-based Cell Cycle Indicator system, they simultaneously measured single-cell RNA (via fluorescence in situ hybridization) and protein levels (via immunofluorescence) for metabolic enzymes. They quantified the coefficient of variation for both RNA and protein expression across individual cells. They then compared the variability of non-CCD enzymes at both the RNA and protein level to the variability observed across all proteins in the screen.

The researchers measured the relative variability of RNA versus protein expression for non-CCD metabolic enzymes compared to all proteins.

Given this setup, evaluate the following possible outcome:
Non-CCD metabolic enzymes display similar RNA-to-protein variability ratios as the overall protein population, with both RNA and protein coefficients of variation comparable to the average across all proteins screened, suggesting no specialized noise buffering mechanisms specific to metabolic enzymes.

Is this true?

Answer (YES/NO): NO